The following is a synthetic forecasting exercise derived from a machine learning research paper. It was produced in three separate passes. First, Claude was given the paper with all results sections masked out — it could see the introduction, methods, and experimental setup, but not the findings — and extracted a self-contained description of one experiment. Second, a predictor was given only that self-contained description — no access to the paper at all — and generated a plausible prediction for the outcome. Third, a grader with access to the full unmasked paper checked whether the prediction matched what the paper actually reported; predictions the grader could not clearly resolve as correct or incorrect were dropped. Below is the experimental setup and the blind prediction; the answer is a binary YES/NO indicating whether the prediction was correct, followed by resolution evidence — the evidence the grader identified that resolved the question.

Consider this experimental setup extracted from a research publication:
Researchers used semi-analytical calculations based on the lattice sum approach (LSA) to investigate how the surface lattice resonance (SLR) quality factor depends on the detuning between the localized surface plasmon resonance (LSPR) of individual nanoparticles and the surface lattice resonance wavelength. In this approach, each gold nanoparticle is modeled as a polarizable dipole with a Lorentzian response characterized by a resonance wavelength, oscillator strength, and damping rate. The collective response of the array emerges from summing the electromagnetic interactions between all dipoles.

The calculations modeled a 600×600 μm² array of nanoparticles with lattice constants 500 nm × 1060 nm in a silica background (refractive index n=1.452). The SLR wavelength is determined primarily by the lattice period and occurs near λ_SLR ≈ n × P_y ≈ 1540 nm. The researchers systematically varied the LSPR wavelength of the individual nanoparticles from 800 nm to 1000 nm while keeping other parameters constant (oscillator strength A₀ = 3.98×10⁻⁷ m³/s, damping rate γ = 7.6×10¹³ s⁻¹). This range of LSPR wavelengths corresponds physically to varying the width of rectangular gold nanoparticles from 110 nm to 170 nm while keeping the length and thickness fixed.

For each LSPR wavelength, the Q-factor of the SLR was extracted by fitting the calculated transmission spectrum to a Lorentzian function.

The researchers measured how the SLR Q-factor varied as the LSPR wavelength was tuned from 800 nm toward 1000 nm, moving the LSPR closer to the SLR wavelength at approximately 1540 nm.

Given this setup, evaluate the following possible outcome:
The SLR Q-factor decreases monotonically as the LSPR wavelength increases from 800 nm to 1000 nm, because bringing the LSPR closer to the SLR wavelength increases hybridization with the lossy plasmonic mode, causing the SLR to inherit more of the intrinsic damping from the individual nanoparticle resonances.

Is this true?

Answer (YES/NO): NO